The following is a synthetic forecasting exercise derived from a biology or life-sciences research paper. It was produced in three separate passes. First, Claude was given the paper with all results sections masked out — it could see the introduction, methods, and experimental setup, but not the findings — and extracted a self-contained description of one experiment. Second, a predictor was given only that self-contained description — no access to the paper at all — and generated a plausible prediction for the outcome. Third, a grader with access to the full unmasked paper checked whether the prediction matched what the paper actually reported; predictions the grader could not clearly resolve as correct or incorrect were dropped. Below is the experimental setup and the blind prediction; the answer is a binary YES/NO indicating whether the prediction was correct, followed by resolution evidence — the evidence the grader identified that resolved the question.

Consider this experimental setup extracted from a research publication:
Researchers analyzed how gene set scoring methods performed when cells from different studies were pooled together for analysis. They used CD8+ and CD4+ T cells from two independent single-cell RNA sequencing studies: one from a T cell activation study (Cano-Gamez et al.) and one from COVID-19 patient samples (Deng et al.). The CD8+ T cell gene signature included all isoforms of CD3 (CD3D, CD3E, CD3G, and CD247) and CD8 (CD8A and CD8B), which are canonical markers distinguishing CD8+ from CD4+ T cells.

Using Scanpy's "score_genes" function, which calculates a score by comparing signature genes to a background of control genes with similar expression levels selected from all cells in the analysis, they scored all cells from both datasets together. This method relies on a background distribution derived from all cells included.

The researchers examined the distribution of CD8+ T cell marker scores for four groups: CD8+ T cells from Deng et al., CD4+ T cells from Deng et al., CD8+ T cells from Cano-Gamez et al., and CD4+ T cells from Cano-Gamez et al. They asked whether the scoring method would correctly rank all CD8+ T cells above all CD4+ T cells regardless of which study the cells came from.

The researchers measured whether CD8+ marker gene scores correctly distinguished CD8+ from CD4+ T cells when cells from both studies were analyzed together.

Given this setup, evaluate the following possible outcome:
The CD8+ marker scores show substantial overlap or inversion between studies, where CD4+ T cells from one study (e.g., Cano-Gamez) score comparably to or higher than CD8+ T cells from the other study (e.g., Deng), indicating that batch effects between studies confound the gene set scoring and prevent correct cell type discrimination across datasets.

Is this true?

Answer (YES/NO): YES